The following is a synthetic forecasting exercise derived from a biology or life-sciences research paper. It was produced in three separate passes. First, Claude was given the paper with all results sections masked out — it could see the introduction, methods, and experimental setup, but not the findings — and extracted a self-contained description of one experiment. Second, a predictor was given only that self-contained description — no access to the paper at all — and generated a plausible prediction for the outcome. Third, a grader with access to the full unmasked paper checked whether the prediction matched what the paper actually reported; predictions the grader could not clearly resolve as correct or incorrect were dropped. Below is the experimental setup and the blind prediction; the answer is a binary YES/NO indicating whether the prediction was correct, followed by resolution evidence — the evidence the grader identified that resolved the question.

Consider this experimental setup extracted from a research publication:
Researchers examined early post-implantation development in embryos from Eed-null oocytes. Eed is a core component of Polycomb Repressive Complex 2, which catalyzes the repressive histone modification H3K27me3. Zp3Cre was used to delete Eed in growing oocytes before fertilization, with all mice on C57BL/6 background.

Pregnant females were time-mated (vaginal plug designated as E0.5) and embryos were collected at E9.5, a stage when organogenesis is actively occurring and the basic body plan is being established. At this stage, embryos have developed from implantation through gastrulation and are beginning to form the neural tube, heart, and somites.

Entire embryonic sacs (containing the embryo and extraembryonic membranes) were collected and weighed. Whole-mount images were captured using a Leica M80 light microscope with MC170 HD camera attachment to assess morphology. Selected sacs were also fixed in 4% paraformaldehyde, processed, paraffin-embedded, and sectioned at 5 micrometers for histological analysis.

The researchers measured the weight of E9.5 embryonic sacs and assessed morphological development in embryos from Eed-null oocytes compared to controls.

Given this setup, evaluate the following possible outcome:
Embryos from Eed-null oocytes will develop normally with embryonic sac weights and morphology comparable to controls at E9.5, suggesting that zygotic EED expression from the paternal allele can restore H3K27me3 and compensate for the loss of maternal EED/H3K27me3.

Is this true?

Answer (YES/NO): NO